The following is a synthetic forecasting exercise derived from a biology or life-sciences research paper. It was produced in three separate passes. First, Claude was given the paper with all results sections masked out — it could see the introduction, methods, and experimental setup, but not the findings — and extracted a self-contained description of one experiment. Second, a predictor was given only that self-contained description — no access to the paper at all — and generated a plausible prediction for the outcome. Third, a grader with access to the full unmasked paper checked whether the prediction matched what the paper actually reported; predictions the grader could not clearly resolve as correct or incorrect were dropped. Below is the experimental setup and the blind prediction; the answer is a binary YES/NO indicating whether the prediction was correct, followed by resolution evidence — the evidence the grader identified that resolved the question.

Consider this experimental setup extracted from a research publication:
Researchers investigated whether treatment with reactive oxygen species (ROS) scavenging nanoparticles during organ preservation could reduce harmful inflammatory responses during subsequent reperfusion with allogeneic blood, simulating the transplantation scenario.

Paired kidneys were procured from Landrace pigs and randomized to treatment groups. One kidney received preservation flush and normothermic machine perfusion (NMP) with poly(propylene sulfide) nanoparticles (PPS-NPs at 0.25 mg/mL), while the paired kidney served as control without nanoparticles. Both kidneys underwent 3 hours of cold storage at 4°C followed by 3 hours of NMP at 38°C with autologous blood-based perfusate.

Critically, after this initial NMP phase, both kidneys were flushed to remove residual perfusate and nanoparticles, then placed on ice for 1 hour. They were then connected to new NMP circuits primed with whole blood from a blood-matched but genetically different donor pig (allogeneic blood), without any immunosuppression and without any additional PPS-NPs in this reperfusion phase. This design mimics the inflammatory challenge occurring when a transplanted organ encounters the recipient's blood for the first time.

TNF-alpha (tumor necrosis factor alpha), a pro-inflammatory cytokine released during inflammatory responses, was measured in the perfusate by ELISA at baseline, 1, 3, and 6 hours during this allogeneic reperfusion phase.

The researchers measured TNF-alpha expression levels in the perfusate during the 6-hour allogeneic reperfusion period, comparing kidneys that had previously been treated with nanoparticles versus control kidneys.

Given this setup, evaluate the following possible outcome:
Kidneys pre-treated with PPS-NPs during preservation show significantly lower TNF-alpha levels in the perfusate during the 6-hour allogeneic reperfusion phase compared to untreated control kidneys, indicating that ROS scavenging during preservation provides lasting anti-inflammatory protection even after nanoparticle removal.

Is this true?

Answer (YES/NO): YES